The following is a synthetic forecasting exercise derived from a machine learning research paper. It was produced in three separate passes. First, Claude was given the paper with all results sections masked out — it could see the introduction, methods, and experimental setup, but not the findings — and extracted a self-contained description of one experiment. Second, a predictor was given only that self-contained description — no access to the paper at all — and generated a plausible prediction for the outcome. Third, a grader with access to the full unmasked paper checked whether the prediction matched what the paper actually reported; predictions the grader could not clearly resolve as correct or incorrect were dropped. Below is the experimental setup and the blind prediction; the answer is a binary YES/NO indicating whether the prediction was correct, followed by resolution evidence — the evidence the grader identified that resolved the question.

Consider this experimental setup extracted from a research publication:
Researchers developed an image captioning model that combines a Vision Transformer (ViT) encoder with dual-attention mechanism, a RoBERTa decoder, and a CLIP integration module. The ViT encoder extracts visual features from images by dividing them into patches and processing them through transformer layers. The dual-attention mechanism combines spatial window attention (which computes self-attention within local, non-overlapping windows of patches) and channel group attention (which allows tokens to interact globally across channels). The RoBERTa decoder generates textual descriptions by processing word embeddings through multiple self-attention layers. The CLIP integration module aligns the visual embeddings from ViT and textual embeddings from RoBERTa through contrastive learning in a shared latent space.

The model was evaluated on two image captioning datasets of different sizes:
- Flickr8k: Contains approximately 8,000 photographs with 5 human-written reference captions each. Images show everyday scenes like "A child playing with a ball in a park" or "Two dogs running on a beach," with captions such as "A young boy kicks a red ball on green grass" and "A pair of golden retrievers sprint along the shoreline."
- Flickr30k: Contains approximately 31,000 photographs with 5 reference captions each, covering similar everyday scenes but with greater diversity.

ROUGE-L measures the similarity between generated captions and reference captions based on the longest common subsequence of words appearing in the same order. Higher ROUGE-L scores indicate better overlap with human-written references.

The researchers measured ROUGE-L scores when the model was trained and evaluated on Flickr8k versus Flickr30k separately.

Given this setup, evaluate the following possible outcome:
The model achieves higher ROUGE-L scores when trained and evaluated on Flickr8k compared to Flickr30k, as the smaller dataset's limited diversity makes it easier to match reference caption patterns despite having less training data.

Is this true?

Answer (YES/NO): YES